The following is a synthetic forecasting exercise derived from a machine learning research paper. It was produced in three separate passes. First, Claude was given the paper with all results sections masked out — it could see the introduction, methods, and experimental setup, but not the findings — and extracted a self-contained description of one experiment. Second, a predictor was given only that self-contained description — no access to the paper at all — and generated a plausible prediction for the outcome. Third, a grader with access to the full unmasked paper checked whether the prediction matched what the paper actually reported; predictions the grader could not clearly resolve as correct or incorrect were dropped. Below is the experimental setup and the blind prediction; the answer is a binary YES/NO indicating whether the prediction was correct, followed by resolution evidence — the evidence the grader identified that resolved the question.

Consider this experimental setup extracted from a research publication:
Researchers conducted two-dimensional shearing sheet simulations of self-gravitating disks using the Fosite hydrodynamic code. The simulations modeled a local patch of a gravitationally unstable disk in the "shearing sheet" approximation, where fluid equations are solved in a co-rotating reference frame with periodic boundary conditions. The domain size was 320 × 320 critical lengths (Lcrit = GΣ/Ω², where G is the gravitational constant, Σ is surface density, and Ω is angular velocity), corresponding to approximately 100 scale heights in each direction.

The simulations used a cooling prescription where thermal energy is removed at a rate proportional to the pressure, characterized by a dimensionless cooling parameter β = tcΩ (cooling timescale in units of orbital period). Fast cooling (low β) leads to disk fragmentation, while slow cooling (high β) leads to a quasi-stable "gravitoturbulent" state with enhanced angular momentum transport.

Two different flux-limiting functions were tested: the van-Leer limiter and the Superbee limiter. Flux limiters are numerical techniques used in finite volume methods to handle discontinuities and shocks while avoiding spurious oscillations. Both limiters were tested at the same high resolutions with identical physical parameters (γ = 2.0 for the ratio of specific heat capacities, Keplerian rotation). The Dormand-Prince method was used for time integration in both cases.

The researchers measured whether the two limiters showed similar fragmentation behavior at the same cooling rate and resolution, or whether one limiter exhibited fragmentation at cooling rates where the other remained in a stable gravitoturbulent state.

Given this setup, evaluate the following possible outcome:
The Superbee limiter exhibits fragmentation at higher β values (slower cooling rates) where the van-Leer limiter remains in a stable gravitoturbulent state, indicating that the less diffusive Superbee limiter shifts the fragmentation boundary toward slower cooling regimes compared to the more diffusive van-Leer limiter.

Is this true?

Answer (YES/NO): NO